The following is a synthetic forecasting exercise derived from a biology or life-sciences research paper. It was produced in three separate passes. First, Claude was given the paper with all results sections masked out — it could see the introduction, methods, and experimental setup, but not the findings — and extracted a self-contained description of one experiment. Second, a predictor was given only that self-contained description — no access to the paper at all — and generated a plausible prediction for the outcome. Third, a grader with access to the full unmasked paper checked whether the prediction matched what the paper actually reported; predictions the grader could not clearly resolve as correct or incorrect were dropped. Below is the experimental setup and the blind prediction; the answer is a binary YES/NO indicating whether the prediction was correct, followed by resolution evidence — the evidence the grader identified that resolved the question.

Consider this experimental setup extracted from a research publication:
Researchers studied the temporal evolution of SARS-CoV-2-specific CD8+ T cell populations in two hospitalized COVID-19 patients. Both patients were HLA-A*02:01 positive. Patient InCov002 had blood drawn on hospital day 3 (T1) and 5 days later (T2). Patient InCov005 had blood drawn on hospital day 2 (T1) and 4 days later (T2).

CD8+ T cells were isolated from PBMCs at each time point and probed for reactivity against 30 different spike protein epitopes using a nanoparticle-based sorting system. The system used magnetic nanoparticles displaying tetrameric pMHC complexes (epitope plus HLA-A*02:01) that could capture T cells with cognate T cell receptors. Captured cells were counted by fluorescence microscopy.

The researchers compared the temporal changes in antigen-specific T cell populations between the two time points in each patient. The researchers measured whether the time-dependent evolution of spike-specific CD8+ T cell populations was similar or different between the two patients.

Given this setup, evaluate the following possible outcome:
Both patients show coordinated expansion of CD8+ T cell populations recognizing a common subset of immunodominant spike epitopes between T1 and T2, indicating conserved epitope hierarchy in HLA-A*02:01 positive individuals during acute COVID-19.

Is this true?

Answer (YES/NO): NO